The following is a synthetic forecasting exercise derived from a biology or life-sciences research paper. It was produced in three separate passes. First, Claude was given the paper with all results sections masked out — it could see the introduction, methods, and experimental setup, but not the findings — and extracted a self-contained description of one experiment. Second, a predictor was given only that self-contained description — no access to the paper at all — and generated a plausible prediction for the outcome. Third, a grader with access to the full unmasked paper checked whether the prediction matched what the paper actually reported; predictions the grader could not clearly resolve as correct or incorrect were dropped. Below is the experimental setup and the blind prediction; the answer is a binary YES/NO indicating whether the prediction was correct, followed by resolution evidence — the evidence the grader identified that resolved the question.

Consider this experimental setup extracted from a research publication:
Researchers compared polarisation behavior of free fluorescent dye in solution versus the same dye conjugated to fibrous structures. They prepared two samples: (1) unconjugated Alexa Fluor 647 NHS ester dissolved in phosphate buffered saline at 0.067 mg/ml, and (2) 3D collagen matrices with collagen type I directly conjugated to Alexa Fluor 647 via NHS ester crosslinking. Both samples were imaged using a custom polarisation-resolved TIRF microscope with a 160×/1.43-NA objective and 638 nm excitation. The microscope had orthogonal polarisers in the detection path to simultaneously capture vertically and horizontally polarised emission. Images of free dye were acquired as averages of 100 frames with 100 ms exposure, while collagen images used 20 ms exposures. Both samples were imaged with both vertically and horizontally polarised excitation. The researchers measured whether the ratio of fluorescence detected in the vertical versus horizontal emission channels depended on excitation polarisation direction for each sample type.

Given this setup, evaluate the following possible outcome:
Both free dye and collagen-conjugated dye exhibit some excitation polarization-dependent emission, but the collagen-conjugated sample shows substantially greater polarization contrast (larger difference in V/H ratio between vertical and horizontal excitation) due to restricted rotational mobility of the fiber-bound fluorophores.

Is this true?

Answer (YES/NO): NO